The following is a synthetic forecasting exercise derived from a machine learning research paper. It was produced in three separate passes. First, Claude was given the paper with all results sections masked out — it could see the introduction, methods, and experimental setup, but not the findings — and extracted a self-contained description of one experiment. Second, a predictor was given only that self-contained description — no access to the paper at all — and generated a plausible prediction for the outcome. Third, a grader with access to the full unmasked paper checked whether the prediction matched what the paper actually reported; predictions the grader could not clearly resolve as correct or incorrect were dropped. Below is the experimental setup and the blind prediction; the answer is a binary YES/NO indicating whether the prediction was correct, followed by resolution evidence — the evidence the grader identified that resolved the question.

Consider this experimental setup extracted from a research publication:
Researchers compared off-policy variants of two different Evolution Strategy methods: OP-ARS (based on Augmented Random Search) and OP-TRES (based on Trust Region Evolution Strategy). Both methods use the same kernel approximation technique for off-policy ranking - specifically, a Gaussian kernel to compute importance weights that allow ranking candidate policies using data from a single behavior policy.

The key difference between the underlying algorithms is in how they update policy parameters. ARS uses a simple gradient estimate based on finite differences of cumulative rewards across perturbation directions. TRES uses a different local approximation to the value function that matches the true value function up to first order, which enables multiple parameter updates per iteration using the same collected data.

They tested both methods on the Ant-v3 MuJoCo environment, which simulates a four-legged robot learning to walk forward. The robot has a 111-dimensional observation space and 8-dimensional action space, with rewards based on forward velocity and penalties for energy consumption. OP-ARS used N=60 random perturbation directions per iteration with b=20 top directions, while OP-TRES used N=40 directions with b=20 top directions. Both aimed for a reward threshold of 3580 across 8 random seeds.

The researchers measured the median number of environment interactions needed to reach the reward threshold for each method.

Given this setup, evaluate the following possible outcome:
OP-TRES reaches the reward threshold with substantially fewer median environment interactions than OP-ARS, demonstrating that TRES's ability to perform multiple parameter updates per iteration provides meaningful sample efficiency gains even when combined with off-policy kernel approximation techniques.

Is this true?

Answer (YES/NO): YES